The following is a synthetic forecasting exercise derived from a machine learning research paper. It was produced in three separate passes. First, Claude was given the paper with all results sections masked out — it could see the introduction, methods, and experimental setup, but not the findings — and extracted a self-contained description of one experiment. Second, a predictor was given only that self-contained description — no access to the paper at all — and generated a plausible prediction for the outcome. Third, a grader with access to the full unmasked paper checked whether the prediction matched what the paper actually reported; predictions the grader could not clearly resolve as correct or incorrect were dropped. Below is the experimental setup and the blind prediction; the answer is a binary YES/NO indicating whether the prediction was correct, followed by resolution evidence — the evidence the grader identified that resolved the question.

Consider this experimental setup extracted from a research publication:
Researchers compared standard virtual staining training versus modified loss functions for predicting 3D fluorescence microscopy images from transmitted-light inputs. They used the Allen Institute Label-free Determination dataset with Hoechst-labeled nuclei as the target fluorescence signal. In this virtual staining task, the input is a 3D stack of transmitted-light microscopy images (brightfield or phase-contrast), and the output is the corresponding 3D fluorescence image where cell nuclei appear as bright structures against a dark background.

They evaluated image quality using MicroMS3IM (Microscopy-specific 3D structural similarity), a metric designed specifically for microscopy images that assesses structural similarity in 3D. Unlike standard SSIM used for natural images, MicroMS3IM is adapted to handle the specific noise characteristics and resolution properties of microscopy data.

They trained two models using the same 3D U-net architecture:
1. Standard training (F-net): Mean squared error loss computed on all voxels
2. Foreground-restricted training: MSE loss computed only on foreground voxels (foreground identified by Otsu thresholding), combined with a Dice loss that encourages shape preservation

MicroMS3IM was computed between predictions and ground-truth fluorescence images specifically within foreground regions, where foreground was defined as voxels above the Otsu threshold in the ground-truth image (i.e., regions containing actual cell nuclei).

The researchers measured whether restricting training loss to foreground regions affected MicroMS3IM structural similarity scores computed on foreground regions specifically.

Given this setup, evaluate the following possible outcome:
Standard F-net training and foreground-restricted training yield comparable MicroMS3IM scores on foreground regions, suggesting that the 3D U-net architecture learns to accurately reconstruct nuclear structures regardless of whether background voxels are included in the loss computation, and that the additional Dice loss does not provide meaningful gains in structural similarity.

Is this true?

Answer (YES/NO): YES